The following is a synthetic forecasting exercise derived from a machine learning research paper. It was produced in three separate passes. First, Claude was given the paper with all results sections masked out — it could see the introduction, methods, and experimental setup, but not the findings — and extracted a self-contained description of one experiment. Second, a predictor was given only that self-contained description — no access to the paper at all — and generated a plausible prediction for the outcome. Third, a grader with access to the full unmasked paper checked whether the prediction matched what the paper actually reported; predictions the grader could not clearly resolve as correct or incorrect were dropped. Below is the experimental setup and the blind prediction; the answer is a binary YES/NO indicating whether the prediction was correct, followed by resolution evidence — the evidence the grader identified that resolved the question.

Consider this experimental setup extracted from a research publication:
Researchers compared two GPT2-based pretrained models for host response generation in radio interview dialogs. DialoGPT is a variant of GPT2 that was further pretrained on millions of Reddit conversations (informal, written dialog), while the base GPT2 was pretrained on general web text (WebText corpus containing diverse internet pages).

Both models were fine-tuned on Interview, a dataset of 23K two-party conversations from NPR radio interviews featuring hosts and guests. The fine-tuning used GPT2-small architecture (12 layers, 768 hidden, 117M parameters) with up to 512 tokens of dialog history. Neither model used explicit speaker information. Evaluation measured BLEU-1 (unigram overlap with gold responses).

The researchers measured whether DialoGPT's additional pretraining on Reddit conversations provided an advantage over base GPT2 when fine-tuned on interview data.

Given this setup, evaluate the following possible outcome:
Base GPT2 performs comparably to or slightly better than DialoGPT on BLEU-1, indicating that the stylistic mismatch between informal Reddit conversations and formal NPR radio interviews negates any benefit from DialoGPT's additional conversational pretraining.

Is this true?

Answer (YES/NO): NO